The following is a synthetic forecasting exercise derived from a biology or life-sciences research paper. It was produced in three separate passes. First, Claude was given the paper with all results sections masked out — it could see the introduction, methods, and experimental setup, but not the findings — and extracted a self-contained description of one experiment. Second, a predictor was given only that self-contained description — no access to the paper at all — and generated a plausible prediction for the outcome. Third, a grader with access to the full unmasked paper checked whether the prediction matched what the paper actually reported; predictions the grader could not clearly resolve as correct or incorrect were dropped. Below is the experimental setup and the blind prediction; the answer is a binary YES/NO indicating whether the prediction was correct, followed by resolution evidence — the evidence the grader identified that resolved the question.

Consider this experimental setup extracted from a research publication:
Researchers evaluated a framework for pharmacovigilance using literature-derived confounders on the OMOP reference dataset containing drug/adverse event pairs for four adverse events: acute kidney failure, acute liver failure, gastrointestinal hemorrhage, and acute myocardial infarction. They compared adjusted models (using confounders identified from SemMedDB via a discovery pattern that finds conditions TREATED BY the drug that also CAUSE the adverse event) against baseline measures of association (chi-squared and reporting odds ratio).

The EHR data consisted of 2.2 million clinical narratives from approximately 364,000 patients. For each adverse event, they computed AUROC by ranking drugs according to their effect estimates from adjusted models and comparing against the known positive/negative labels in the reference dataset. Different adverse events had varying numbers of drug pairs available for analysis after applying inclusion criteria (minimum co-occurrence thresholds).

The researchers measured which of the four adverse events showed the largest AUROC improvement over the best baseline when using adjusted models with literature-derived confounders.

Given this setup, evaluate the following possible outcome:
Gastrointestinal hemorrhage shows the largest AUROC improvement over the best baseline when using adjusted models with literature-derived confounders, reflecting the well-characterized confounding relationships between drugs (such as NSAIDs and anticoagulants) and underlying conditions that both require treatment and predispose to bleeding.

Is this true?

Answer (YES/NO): NO